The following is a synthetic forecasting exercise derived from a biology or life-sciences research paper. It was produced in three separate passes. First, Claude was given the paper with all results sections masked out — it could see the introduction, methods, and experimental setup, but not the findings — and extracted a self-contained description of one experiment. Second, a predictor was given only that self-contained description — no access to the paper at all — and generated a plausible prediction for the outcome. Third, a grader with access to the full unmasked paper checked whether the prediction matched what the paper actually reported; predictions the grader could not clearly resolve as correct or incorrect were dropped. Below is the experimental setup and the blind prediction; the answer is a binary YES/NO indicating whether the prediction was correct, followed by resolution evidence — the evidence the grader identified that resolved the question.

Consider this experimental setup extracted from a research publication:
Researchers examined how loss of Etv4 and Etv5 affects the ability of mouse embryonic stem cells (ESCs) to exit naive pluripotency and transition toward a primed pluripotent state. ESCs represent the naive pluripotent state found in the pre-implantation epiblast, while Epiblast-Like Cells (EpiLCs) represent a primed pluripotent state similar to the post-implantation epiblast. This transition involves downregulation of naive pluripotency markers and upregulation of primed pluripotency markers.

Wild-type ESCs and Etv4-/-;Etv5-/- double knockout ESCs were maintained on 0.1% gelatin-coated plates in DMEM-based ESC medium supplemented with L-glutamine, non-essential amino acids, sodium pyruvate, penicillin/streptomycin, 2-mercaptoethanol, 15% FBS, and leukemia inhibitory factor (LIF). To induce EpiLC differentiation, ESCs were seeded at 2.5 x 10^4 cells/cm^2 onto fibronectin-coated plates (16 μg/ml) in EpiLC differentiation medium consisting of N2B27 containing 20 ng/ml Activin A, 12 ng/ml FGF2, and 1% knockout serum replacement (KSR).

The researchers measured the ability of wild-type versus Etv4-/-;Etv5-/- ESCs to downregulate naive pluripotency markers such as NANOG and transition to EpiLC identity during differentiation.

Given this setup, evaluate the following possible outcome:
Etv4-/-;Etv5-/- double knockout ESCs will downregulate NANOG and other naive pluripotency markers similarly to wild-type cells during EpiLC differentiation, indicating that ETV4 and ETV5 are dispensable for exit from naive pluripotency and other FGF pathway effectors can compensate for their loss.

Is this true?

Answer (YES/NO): YES